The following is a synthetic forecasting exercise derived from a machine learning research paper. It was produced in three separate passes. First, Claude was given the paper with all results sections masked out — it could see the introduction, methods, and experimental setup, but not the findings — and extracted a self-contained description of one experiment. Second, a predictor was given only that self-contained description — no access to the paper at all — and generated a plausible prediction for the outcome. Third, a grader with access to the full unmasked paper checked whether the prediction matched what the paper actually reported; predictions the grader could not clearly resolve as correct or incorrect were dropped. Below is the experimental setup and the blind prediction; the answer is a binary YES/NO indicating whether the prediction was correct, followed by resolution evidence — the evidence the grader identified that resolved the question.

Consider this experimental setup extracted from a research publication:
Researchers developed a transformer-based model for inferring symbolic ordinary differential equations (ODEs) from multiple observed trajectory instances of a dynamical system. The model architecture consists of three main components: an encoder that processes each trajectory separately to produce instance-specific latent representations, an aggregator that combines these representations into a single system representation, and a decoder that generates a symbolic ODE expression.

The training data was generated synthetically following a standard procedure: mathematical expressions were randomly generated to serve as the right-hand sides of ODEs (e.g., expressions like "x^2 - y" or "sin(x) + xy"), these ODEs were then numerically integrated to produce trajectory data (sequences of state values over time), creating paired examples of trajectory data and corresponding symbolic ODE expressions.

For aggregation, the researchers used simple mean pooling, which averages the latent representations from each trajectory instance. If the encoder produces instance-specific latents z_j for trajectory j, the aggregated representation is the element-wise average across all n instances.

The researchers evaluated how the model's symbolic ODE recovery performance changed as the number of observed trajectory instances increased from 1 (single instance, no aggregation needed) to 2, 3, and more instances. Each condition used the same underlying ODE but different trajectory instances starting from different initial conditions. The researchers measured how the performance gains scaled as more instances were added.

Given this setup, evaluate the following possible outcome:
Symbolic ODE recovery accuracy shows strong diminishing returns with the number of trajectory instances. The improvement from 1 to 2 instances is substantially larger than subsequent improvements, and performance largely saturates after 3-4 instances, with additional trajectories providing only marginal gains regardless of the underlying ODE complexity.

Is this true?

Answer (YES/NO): NO